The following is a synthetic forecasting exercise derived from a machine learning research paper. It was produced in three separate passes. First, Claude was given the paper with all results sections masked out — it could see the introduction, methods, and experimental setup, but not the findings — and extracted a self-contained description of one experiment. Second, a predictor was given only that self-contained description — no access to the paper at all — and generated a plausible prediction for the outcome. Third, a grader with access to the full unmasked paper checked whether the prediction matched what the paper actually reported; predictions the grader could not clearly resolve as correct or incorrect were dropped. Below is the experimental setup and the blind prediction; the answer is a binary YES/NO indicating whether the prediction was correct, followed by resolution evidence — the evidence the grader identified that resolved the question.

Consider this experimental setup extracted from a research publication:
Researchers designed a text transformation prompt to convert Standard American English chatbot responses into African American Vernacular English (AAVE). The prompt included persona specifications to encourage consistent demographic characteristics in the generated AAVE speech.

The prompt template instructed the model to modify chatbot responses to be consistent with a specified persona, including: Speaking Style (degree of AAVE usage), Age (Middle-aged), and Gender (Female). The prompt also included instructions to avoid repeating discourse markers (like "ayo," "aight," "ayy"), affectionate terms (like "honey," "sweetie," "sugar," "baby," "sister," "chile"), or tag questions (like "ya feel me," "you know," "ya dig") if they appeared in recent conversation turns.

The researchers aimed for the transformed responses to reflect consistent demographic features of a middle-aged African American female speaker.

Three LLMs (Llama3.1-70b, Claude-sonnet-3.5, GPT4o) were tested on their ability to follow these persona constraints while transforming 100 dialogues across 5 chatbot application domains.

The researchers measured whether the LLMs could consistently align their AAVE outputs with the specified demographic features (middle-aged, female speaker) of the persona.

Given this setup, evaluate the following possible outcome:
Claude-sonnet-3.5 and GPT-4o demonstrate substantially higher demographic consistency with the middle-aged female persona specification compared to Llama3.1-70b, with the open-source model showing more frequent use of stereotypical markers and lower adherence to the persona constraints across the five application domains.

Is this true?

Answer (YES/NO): NO